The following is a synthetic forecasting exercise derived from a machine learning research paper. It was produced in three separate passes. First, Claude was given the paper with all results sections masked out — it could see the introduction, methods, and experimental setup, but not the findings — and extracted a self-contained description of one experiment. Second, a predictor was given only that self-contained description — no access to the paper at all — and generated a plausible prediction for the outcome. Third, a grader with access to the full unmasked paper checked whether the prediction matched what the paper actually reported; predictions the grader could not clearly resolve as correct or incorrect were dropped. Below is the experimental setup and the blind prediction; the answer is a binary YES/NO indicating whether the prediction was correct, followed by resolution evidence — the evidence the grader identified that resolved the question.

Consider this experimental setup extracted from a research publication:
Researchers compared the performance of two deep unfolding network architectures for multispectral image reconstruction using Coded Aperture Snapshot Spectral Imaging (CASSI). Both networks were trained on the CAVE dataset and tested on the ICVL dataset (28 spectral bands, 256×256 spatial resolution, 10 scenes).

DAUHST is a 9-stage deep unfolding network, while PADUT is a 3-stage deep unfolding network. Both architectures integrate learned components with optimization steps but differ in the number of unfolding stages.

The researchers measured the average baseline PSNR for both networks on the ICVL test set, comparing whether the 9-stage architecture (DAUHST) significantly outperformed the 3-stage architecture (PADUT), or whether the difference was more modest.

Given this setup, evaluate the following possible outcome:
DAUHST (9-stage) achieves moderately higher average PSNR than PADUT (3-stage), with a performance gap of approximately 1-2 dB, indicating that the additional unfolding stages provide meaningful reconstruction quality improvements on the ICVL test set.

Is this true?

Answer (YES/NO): NO